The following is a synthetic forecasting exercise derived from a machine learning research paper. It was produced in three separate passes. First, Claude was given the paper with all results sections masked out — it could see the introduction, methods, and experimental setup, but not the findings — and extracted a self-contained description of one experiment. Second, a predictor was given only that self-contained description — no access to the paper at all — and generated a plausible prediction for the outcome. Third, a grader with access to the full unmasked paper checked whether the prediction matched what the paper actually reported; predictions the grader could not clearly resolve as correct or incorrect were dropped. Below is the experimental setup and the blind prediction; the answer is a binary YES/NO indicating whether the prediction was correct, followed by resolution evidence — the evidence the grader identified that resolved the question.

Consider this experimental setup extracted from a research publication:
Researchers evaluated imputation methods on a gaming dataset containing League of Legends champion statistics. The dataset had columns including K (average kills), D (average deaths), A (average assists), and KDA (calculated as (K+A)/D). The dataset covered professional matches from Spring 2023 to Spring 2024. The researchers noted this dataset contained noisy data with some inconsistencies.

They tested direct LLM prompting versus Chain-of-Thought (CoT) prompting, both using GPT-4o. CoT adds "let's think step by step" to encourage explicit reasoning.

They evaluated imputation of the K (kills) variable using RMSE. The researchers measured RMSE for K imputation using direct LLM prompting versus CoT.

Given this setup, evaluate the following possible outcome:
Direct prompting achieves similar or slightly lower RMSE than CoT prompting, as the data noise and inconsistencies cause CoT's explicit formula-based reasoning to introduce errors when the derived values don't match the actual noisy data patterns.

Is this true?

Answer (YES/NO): NO